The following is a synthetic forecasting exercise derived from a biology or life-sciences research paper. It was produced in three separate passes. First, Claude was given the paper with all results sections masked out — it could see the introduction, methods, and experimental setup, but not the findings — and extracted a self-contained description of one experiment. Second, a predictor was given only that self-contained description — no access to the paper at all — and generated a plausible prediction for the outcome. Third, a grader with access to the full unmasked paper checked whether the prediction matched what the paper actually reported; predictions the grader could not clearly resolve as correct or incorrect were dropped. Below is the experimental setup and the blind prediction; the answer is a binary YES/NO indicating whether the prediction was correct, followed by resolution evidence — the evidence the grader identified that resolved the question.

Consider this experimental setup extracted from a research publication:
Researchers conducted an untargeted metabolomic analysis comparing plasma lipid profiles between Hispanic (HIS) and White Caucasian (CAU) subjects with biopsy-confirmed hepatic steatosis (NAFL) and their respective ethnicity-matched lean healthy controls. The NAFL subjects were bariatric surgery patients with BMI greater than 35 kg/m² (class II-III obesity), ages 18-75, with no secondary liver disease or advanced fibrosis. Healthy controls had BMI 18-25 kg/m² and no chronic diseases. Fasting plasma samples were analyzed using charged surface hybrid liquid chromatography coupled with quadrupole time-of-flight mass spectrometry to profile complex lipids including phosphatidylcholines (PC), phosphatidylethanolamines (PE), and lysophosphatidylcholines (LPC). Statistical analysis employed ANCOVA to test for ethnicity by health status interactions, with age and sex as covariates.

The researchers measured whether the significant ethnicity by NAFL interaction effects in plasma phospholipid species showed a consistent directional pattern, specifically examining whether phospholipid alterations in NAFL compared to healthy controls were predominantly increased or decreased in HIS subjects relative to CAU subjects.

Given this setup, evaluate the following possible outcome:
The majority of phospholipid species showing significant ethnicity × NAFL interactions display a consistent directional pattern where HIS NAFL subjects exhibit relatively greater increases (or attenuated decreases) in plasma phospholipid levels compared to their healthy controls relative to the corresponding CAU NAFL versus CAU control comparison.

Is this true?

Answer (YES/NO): YES